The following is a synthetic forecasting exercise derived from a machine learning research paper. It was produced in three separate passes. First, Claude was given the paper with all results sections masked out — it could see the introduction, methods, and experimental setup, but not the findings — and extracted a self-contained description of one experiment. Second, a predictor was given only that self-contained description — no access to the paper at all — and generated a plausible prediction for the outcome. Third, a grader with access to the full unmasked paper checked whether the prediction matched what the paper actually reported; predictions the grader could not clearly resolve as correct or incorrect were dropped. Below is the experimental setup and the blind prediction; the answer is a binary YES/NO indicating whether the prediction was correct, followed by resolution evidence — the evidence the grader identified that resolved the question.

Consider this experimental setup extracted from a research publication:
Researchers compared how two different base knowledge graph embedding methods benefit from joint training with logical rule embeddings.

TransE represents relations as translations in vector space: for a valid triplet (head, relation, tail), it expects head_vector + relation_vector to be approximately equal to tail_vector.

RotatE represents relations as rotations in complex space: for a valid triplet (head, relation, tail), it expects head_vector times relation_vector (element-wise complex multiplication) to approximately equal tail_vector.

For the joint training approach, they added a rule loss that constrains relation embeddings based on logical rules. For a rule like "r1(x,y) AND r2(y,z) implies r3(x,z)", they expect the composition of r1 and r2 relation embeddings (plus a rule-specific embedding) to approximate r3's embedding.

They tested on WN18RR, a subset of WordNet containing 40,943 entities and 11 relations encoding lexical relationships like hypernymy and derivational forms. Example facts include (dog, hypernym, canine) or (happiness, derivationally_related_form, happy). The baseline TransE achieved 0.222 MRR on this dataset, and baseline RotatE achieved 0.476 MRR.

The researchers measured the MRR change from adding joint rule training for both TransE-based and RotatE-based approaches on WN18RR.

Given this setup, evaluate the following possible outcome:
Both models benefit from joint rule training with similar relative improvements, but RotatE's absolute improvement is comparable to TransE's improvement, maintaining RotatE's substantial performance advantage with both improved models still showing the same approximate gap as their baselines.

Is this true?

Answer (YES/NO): NO